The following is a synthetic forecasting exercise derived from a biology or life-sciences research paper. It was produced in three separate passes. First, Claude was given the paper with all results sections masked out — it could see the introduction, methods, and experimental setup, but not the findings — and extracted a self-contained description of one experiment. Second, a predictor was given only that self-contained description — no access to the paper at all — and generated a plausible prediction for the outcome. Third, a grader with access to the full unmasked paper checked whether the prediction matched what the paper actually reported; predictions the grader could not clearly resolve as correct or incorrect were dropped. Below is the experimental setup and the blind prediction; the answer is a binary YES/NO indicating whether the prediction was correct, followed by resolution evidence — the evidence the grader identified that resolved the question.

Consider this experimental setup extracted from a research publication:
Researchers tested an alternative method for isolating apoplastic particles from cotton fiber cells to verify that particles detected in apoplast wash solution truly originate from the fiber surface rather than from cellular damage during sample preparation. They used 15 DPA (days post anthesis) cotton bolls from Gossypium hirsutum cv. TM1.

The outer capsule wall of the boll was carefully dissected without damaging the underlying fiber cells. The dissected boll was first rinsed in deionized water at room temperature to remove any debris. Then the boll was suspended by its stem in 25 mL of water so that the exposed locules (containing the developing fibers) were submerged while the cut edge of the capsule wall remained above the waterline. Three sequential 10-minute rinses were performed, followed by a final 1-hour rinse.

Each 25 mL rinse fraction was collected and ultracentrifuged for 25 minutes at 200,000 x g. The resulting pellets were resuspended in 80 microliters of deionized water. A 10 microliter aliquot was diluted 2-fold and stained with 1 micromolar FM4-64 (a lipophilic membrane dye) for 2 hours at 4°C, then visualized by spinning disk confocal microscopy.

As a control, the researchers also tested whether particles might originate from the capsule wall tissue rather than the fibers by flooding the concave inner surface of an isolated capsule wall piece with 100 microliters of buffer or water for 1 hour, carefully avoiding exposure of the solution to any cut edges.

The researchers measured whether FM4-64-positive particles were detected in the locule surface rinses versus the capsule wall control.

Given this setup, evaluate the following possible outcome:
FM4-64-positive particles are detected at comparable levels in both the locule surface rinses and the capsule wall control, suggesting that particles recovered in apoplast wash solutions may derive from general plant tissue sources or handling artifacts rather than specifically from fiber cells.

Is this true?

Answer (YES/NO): NO